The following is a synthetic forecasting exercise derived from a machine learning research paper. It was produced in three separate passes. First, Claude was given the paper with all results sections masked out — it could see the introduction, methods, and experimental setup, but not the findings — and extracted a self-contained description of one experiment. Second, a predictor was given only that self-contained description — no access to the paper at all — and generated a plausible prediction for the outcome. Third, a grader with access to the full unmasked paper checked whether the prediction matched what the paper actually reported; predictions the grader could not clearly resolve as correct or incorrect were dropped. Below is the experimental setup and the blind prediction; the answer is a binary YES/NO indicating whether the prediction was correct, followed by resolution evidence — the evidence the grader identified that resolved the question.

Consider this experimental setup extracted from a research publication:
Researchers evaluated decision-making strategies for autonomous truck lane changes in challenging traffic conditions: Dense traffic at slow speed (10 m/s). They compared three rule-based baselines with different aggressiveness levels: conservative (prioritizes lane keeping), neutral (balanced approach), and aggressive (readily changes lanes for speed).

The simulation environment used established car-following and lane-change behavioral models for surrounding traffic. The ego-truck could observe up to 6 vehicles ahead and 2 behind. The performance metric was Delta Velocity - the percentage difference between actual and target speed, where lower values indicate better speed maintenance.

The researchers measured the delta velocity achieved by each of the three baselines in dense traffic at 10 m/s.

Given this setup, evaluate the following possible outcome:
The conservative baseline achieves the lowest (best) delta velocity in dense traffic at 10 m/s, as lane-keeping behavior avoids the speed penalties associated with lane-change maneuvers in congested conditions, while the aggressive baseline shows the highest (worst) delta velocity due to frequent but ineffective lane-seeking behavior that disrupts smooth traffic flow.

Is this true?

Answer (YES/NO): NO